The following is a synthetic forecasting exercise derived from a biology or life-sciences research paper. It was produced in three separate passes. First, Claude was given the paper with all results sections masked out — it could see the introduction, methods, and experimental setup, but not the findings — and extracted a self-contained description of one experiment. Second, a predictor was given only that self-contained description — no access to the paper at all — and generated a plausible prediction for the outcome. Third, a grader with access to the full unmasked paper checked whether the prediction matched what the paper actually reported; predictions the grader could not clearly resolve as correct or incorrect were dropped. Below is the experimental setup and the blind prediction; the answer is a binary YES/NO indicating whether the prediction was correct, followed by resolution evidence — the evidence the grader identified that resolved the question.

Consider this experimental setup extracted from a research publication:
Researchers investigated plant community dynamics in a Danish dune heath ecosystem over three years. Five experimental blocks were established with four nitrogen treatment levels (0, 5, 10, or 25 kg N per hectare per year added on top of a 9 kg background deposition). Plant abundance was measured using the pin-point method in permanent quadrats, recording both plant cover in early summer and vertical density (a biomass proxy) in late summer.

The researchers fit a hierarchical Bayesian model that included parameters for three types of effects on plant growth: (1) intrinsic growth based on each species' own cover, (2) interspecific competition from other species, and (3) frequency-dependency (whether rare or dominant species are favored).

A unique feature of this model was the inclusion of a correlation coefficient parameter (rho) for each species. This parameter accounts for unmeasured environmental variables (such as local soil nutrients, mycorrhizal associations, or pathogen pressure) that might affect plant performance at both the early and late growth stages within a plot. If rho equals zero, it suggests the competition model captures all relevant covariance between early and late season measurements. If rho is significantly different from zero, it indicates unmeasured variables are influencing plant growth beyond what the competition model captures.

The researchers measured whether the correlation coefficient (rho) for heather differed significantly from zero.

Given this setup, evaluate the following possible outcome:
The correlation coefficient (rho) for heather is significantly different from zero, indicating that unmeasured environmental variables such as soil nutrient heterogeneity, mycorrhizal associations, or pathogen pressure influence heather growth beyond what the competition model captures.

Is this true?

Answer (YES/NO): NO